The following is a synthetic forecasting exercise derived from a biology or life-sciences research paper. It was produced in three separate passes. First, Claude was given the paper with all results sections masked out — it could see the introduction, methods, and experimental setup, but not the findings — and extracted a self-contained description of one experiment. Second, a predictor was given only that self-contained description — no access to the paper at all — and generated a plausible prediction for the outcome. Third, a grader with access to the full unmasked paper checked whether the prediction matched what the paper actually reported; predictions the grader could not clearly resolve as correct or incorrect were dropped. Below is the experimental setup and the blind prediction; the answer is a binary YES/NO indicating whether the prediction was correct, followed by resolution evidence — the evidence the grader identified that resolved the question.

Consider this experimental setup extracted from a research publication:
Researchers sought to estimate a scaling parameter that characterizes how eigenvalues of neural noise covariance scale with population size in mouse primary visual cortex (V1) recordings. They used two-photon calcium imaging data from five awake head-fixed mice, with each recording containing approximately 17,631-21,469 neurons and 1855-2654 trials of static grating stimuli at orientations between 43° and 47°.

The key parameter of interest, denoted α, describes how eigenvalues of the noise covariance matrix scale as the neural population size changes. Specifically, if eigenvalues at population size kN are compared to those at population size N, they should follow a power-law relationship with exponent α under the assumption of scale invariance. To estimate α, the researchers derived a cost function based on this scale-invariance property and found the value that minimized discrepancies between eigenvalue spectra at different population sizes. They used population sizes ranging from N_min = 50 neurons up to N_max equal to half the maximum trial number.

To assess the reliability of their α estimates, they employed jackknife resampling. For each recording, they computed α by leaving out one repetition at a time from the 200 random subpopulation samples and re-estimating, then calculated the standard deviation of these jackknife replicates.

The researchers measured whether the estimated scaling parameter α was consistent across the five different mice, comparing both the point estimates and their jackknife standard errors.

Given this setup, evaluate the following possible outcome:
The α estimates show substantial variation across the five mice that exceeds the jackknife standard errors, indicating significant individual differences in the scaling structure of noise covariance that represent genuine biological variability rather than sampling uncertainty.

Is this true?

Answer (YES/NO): NO